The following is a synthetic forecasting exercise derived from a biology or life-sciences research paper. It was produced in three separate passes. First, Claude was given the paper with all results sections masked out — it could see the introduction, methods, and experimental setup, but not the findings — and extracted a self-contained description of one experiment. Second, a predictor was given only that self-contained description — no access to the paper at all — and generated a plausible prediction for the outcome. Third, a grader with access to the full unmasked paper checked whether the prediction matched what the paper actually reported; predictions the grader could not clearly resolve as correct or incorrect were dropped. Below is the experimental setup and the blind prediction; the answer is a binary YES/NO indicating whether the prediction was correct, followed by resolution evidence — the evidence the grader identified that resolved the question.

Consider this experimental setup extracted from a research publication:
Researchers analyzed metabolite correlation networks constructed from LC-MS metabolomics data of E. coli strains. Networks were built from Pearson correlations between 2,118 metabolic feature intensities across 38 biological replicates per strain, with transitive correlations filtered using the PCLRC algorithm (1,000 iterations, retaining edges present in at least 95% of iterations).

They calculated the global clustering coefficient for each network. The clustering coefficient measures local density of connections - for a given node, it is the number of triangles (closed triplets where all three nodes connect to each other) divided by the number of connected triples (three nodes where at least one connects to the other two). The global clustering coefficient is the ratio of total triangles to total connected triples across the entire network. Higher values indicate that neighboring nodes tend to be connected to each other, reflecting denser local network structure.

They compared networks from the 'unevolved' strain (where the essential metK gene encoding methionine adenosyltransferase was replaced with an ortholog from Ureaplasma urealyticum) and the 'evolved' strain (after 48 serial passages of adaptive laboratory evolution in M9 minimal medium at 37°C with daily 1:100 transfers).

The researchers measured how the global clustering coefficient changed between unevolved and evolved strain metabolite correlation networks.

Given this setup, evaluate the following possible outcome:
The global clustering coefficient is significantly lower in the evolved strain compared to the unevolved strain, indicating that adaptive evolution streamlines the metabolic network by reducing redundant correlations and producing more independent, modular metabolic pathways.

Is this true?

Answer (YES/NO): NO